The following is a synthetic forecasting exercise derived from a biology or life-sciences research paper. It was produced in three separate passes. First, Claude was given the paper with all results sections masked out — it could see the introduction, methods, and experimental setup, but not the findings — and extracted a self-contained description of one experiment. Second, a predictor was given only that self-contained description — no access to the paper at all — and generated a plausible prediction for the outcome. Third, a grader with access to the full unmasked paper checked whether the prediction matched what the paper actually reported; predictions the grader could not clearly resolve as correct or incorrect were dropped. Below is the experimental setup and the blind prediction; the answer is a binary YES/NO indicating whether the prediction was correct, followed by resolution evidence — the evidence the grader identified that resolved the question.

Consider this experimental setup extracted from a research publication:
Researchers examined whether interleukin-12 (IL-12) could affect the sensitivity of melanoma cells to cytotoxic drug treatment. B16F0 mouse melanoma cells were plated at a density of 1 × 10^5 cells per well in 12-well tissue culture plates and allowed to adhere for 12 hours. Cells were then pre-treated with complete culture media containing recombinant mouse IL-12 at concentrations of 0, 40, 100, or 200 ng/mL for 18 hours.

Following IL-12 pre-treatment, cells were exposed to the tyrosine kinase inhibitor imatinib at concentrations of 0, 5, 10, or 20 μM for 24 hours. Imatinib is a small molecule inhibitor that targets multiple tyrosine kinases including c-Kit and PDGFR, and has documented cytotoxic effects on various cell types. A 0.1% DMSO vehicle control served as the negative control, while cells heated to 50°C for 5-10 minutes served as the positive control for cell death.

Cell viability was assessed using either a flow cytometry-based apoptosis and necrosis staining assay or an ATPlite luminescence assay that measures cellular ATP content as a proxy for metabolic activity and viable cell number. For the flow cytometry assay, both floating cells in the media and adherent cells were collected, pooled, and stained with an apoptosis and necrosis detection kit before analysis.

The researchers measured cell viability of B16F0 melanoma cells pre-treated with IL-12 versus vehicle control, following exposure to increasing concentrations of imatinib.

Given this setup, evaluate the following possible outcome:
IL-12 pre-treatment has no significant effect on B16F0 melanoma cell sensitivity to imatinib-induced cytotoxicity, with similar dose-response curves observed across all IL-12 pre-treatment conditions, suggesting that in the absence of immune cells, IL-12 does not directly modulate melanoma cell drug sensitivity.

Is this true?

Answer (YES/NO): NO